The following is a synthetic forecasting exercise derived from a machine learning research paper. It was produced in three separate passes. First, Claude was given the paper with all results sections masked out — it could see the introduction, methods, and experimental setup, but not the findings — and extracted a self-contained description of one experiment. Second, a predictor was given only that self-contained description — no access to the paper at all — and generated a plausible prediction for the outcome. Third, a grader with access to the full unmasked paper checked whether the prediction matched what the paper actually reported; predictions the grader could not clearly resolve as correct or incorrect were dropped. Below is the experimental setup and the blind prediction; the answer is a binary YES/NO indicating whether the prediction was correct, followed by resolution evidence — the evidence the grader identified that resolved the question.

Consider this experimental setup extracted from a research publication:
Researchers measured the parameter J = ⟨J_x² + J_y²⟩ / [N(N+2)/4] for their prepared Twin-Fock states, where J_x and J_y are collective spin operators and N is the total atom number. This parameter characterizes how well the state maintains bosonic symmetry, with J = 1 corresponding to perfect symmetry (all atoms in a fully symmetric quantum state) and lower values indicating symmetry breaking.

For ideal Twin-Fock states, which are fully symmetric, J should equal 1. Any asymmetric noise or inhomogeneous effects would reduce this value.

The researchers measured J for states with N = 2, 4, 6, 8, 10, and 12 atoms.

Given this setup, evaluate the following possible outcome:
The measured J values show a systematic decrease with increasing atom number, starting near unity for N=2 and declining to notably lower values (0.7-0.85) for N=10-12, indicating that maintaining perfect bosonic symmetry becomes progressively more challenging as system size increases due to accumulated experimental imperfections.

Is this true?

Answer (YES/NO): NO